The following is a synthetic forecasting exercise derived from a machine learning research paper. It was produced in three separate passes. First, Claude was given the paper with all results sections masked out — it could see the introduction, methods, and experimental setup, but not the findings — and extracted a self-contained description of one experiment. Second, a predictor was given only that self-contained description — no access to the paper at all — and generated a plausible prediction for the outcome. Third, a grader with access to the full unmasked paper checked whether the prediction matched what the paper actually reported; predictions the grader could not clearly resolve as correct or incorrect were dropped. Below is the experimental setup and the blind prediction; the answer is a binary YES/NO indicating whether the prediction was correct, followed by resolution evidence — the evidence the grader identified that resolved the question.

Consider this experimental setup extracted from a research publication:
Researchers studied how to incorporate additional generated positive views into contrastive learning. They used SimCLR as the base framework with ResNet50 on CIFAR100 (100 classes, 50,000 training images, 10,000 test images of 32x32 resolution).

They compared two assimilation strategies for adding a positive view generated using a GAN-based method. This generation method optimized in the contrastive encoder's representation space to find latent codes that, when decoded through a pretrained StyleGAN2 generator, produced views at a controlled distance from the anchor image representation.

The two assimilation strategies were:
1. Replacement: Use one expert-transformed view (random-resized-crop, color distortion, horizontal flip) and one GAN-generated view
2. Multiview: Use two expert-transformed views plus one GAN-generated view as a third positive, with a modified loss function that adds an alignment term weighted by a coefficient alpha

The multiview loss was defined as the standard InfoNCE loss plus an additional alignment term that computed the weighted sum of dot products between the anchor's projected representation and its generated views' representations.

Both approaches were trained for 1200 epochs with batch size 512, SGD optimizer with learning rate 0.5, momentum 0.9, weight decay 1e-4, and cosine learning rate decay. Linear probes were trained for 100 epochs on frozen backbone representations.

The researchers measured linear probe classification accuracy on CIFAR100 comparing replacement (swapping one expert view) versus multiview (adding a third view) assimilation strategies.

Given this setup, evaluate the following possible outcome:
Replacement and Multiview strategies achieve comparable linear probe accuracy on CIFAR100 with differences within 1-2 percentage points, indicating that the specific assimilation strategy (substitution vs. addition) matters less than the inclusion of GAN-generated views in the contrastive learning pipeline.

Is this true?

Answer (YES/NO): NO